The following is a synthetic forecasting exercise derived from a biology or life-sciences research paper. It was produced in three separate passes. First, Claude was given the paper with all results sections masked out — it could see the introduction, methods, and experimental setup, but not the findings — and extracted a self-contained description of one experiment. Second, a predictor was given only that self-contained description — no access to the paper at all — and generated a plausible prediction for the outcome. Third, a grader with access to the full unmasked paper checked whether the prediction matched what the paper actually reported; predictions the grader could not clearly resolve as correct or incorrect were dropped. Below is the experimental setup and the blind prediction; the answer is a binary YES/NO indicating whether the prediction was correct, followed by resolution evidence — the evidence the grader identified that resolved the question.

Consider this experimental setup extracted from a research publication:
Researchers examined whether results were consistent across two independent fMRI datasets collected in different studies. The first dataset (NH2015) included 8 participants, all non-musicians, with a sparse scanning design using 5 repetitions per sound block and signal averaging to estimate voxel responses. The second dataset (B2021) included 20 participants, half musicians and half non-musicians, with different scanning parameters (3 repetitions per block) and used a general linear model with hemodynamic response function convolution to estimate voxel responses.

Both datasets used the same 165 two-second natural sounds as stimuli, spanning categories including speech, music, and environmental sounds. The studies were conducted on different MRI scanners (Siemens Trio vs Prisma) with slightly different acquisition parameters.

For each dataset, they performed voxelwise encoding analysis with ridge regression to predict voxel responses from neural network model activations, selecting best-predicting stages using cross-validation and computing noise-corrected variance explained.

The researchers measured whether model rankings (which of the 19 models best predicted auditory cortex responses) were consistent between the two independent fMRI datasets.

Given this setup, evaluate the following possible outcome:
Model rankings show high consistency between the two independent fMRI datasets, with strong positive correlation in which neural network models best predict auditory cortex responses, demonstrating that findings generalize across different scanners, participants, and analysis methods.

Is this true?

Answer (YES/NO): YES